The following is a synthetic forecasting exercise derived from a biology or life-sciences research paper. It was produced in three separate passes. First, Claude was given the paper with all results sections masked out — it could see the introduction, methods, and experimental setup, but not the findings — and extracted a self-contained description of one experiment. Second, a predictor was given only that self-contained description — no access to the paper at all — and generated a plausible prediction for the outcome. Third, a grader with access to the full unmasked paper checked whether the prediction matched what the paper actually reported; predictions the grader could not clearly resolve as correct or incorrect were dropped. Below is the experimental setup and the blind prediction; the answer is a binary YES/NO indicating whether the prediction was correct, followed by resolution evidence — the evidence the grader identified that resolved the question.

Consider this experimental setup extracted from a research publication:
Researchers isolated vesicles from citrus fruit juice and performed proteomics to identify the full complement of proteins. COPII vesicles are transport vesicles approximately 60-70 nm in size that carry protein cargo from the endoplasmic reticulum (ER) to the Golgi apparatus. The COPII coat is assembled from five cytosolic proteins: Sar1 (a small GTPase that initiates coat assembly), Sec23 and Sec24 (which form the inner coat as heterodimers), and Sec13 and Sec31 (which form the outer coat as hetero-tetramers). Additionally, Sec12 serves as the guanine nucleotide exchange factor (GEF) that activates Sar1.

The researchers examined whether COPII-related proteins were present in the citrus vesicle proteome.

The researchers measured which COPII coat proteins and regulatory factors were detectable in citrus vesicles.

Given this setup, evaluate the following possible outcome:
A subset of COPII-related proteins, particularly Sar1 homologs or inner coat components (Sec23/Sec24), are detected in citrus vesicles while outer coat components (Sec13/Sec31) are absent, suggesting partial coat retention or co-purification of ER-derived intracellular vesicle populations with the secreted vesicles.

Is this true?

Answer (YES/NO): NO